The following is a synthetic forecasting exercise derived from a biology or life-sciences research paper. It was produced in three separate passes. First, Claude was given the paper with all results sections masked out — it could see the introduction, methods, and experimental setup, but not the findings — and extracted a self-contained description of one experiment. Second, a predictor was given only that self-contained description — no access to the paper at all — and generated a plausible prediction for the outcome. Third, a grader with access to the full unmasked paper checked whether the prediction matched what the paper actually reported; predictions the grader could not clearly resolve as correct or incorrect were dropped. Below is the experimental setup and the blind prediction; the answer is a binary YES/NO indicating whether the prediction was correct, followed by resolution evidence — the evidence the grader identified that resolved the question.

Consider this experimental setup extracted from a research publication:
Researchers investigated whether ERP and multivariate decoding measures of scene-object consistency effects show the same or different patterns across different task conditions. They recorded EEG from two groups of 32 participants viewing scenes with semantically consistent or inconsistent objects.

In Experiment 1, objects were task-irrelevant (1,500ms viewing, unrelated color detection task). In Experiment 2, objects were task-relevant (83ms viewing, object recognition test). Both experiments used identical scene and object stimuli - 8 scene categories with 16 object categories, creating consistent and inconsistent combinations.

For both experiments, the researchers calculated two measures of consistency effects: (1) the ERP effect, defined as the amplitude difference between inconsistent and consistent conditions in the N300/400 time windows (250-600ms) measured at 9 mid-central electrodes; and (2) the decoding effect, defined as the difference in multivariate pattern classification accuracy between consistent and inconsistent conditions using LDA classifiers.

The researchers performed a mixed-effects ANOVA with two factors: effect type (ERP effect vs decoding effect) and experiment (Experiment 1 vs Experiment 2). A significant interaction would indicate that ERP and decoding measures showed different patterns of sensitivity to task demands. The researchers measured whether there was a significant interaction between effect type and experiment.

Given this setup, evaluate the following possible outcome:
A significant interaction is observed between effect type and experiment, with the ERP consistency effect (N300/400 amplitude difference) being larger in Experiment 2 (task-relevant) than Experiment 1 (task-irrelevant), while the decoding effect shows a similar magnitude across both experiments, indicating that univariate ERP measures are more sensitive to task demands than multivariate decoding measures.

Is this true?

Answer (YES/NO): NO